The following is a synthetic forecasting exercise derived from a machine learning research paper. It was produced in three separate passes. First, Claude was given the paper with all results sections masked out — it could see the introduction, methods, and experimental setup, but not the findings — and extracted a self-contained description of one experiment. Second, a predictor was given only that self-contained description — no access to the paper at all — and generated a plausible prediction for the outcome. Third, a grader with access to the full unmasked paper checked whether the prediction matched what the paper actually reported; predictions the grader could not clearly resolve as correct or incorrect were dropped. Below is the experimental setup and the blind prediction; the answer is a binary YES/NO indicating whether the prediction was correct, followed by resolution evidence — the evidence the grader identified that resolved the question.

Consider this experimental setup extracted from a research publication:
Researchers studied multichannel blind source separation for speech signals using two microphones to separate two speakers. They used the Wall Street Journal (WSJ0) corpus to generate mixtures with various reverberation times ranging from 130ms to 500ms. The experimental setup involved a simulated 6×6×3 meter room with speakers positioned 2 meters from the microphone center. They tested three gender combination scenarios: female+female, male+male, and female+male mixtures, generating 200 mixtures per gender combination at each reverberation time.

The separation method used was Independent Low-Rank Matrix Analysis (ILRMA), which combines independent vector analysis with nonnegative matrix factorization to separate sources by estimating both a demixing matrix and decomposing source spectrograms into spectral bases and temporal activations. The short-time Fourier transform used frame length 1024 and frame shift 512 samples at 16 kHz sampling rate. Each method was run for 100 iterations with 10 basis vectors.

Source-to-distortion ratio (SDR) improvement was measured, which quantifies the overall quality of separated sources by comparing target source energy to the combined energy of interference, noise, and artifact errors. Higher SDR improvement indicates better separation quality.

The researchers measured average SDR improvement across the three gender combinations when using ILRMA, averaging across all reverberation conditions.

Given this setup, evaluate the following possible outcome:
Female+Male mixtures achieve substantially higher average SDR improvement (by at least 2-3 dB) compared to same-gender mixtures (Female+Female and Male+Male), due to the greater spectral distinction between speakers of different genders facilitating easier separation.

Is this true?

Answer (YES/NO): NO